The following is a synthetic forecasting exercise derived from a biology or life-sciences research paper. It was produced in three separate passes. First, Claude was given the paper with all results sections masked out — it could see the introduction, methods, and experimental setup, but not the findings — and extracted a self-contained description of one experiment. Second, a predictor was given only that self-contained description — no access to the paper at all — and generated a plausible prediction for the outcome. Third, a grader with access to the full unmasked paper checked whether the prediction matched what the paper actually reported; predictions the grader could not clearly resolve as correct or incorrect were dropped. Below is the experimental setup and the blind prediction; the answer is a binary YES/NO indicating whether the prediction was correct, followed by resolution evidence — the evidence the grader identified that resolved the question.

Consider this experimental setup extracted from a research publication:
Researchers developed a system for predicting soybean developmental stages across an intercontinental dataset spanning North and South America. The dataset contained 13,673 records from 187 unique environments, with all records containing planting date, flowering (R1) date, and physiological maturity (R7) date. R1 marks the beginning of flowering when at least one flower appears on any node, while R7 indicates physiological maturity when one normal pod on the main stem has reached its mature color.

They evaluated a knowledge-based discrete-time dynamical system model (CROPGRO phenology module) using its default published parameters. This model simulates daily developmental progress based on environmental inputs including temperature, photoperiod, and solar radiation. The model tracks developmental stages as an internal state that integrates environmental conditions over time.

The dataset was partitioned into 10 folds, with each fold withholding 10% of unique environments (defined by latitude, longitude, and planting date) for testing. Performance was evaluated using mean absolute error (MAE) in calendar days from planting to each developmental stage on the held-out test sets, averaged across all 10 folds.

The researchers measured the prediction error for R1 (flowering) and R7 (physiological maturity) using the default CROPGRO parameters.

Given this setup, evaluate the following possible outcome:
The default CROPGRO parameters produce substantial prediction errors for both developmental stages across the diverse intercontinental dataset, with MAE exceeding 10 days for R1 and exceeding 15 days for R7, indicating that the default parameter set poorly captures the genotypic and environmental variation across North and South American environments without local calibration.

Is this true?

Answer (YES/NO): NO